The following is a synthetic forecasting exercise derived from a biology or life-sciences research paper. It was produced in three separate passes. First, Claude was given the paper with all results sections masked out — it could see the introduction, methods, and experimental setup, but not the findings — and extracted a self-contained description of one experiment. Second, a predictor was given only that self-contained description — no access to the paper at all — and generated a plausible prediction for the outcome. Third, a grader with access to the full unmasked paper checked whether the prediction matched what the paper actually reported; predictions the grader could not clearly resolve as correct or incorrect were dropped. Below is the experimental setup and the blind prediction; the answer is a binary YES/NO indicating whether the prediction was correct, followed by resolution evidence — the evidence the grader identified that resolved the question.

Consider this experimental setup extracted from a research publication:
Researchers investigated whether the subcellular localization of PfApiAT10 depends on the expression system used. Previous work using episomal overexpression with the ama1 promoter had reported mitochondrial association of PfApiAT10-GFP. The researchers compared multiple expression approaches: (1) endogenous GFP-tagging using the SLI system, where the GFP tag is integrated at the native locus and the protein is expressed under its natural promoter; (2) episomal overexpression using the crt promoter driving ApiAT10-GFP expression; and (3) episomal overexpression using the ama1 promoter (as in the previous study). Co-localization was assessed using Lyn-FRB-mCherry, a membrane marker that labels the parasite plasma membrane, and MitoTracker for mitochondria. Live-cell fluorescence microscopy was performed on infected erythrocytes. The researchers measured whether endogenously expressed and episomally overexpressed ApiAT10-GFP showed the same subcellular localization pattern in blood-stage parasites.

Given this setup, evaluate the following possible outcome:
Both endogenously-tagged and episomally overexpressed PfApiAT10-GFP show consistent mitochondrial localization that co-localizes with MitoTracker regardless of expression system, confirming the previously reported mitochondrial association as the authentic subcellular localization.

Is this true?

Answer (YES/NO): NO